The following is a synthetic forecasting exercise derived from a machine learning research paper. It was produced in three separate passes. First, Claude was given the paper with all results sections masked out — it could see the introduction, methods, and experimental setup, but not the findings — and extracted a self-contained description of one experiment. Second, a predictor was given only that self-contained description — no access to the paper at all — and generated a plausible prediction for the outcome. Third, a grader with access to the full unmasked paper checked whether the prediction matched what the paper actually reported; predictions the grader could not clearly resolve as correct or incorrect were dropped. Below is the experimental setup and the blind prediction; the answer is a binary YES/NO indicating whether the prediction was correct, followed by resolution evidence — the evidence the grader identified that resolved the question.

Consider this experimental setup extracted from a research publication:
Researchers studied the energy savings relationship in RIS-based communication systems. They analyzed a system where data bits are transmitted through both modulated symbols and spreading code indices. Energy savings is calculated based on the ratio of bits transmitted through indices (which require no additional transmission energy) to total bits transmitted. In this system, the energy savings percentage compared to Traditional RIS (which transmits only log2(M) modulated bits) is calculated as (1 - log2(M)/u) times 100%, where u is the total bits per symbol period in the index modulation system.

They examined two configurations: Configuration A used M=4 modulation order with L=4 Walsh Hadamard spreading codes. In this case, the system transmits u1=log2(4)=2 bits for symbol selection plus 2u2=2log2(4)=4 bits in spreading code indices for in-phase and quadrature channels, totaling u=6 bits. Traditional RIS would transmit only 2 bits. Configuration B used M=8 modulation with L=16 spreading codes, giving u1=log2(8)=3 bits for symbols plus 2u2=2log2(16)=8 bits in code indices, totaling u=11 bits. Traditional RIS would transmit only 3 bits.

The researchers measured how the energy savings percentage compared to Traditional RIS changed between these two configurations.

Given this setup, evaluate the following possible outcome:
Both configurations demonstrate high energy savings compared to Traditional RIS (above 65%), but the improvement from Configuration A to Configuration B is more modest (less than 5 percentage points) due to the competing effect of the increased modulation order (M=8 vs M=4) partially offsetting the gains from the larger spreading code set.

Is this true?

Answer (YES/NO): NO